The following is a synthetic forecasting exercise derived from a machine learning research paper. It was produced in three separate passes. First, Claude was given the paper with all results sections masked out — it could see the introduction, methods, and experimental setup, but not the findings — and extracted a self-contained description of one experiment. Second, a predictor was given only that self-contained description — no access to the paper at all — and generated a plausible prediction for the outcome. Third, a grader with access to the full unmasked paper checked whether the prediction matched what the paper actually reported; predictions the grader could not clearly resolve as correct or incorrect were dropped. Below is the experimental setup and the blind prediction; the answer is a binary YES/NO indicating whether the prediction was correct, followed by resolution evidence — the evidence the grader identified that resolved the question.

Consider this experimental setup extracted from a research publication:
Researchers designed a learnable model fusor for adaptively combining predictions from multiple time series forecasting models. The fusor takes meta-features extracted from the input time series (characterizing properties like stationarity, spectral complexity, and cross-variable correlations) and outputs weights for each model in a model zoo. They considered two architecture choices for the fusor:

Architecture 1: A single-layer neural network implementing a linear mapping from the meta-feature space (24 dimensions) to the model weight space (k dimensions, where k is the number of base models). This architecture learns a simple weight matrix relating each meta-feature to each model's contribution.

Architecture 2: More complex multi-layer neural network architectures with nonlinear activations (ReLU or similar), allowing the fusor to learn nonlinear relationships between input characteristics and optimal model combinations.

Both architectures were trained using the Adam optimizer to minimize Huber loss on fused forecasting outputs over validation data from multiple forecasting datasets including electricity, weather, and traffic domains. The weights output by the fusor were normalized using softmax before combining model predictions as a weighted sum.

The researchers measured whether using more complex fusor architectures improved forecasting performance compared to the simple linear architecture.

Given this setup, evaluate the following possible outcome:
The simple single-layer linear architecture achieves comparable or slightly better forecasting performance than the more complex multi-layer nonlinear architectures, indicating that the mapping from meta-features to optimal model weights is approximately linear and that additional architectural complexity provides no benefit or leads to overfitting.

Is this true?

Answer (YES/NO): YES